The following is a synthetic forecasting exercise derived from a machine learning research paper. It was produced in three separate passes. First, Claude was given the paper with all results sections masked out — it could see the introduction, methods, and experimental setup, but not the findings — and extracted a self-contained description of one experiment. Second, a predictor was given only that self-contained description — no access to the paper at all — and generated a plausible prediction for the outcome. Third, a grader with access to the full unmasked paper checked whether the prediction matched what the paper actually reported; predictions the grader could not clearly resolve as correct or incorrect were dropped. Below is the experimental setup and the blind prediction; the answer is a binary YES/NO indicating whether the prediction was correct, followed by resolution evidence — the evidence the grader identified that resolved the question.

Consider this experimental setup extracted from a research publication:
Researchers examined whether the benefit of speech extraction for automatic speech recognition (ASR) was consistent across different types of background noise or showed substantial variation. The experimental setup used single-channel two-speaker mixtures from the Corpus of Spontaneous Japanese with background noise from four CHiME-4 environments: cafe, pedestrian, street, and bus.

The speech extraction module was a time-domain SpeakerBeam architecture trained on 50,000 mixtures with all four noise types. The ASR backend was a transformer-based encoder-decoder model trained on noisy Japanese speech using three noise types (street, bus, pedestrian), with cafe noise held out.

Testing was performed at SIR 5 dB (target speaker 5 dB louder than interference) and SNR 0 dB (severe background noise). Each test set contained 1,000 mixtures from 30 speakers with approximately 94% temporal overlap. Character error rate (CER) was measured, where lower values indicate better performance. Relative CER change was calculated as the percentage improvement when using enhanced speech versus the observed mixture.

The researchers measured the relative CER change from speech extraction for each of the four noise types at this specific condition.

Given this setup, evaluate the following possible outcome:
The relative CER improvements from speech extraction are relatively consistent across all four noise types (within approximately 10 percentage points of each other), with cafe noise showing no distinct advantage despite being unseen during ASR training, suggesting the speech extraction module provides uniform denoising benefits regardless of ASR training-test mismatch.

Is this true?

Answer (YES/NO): NO